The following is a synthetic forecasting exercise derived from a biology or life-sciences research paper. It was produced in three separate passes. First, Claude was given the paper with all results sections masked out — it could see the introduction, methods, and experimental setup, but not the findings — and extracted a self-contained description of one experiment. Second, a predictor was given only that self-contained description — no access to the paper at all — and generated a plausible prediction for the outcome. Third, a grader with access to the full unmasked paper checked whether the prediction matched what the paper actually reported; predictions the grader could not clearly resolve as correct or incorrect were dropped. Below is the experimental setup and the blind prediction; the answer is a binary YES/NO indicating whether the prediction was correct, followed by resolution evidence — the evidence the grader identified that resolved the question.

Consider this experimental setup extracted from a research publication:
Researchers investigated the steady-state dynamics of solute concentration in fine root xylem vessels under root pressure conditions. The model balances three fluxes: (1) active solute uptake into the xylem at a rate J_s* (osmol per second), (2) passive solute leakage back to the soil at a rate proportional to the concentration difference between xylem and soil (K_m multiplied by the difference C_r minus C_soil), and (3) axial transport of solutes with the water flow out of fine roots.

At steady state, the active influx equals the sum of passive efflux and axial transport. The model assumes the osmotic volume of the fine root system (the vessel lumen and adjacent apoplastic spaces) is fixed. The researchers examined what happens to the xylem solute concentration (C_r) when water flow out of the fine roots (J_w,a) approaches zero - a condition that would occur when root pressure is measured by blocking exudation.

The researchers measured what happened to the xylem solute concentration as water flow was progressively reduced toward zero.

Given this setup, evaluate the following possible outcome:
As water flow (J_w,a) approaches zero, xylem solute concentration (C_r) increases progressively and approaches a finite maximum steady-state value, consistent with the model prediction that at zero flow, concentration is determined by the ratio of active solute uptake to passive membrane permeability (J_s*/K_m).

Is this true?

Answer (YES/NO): YES